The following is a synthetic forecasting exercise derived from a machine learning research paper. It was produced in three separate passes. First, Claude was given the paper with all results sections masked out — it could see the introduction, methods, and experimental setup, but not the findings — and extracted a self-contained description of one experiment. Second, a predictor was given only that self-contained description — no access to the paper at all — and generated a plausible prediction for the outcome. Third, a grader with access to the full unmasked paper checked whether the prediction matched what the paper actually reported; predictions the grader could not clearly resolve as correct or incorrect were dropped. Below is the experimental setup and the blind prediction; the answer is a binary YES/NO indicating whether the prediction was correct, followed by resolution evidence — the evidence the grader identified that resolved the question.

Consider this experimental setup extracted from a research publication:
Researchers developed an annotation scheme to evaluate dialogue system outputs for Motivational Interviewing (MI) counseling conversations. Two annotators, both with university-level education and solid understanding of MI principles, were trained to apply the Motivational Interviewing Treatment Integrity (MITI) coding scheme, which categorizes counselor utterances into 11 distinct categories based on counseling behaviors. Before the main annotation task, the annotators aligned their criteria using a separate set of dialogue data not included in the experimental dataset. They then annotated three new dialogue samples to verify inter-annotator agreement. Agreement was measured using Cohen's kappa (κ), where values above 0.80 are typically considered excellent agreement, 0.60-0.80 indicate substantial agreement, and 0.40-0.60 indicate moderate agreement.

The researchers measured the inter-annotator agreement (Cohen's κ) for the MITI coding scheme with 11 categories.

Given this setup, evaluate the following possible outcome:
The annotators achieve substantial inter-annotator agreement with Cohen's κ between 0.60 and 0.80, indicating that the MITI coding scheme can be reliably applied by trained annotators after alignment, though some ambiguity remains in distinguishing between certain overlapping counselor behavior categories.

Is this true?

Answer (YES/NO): NO